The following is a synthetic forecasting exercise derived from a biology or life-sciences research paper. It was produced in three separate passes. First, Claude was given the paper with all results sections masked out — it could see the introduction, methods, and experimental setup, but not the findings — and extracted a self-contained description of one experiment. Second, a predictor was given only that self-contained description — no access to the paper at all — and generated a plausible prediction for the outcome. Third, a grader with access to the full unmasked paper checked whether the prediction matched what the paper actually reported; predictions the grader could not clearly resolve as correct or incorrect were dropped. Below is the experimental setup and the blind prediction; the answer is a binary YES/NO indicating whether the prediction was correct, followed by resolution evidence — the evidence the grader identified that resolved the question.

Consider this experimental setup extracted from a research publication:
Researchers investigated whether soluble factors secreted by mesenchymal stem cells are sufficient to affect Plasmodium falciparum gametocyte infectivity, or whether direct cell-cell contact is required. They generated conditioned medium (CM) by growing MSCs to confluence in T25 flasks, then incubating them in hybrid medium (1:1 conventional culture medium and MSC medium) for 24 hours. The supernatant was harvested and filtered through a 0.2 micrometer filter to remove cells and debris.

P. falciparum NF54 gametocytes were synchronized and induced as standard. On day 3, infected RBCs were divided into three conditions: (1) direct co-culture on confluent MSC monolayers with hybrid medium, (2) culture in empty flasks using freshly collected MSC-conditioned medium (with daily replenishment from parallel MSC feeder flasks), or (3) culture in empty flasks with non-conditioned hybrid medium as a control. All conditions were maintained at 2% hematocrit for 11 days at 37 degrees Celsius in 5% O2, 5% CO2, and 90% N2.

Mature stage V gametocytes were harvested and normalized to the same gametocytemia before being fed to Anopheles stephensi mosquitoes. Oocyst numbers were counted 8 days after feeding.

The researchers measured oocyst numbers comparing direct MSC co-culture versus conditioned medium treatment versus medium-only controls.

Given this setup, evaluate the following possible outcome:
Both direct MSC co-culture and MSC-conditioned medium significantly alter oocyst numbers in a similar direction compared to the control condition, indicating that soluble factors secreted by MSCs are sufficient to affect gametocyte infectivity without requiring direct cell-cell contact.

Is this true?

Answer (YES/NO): NO